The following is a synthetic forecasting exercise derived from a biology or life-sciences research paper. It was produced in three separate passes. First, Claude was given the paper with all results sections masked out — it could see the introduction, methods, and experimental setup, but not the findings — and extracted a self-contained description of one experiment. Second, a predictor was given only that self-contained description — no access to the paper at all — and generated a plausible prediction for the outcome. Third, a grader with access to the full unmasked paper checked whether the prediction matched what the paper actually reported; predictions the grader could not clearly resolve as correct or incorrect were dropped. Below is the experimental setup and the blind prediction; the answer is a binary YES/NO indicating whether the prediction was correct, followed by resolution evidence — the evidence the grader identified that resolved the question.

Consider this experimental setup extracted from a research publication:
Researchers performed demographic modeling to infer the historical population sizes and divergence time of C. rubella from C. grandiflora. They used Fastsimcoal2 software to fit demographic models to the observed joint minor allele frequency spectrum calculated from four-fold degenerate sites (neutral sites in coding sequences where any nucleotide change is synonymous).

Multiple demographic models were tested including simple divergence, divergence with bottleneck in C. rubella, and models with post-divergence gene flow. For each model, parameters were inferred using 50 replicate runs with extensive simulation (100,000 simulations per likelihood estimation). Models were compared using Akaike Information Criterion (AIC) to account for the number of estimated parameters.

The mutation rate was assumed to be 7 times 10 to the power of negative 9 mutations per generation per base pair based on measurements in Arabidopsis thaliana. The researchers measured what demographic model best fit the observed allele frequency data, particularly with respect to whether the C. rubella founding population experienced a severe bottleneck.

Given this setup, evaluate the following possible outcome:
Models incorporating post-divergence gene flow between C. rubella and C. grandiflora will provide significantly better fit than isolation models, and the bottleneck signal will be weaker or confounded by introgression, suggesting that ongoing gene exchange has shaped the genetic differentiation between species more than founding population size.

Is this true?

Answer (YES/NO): NO